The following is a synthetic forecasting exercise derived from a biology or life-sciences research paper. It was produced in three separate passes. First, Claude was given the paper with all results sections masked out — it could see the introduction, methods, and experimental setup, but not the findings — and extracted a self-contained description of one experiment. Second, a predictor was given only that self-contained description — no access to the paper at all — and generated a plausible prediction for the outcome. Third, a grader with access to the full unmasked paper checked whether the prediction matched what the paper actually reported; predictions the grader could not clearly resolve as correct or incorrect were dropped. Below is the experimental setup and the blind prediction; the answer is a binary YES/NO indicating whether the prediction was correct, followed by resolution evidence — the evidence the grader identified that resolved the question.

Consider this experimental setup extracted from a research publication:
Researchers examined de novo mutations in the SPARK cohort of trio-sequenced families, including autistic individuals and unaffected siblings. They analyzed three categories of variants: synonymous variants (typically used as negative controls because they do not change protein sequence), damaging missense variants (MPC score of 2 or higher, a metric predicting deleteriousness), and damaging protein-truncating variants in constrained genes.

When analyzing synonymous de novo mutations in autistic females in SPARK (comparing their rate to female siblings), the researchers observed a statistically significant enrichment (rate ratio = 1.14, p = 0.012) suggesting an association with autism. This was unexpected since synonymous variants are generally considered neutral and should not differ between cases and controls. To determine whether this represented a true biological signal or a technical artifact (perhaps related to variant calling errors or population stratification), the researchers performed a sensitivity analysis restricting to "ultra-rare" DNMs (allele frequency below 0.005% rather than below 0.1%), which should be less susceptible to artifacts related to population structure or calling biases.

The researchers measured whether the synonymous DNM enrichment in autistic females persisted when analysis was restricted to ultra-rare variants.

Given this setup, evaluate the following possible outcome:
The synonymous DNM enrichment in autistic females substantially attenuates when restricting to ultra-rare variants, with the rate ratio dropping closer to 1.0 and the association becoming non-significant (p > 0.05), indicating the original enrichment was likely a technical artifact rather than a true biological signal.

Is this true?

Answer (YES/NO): YES